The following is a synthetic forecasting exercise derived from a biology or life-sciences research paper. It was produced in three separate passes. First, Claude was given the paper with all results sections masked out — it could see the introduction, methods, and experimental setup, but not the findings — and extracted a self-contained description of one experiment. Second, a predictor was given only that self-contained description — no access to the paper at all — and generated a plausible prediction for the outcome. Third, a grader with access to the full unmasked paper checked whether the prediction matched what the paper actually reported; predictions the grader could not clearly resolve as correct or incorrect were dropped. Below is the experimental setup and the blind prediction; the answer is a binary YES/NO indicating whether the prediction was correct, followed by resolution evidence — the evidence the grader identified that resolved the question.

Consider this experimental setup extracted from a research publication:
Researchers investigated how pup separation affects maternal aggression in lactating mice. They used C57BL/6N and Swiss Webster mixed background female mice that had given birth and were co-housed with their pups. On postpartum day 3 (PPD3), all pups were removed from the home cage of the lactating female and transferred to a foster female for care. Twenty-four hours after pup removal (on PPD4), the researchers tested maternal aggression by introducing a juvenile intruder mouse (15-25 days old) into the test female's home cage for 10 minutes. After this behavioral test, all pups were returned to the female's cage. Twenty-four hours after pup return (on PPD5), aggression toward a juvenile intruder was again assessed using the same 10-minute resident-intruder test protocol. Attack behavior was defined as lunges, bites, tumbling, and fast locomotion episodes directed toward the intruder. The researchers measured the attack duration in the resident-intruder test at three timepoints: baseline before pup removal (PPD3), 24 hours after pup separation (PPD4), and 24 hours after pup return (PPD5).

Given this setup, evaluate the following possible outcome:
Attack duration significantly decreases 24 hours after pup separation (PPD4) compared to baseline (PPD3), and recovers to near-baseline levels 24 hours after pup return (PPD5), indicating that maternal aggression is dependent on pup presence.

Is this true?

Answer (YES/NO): YES